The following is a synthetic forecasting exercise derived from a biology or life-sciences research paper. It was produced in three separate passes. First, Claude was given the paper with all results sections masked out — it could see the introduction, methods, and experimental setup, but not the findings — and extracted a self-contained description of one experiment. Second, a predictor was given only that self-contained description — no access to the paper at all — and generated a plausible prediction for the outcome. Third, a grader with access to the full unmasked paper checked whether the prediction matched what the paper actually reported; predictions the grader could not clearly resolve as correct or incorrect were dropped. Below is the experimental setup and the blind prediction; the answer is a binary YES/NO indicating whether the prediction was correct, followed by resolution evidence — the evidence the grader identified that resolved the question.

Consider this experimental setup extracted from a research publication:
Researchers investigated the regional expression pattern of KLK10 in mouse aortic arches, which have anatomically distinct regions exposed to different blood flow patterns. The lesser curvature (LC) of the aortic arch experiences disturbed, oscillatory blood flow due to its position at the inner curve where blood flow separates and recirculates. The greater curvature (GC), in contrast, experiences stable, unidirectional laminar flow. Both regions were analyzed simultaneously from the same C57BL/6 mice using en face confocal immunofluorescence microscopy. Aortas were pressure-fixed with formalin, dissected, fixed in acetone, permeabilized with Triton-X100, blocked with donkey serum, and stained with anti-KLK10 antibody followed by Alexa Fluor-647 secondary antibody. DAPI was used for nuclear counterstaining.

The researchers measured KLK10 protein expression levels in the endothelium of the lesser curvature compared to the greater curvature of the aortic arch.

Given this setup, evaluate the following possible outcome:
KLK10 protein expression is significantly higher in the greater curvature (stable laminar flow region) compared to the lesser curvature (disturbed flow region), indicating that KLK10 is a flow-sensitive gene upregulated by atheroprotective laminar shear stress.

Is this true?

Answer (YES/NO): YES